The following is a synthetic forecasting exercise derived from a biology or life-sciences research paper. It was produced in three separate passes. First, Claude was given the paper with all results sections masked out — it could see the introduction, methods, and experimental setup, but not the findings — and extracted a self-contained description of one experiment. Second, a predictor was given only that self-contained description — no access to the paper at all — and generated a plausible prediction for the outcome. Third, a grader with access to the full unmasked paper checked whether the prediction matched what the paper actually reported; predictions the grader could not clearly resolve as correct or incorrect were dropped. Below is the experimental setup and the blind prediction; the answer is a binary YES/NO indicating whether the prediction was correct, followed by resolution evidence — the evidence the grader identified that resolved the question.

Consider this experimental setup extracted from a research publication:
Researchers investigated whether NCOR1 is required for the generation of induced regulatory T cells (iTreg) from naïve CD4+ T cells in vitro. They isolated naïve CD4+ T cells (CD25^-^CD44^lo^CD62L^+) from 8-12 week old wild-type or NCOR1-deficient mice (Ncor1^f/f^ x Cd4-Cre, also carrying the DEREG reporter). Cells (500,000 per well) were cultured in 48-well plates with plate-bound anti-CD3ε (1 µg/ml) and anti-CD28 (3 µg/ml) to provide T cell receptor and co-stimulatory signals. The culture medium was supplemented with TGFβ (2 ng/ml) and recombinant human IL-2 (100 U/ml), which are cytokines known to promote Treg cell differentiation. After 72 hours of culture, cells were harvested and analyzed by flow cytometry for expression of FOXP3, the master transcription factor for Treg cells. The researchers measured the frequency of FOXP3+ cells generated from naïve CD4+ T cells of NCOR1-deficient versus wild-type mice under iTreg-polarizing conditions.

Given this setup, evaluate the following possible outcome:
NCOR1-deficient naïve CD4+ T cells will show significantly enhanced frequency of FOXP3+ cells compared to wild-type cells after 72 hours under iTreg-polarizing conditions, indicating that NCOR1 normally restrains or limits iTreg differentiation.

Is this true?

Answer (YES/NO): NO